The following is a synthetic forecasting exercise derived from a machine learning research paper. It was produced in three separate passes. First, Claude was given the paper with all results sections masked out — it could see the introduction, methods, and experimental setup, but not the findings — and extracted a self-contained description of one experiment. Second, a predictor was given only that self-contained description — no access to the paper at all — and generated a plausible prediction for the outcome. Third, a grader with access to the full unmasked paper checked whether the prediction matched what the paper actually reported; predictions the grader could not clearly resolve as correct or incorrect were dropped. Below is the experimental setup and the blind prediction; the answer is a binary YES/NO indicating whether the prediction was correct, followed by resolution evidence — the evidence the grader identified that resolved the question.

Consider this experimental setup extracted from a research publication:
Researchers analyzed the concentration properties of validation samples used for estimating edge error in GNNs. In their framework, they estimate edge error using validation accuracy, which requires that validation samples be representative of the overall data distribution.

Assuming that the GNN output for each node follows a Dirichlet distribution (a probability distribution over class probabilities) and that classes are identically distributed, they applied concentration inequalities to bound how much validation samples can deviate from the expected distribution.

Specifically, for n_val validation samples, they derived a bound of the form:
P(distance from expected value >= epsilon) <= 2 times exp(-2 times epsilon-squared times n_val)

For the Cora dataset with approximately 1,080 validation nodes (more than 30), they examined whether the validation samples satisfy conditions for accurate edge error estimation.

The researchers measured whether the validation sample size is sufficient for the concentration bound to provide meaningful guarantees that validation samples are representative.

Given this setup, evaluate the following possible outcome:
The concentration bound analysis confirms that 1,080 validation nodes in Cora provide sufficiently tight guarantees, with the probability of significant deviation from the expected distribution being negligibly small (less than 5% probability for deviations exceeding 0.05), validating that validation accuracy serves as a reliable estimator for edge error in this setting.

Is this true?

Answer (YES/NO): NO